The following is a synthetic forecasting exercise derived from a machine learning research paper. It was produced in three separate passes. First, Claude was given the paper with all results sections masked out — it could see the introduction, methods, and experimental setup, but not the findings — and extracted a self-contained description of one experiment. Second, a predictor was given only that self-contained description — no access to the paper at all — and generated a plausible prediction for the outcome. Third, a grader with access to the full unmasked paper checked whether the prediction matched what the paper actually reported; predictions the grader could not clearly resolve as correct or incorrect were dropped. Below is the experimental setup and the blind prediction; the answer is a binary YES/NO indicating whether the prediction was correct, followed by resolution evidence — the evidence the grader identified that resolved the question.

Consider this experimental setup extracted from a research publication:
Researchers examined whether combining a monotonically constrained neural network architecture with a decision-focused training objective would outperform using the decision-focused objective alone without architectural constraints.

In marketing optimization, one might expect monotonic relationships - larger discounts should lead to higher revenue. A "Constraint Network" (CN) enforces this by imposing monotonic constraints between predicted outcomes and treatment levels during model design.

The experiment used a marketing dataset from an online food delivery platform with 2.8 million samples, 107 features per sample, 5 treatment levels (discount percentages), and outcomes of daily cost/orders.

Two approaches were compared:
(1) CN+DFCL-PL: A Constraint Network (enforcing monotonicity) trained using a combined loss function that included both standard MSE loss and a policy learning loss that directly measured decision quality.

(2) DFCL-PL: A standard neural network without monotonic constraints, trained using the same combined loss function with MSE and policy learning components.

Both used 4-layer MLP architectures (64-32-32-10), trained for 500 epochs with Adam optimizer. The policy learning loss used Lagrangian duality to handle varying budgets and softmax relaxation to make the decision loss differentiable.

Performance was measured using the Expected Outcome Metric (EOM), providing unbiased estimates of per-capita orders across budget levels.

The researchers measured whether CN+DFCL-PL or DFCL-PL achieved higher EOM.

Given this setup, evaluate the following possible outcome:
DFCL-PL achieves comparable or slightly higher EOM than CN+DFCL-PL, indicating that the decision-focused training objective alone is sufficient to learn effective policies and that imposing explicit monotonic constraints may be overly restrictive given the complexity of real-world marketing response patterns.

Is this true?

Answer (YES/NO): YES